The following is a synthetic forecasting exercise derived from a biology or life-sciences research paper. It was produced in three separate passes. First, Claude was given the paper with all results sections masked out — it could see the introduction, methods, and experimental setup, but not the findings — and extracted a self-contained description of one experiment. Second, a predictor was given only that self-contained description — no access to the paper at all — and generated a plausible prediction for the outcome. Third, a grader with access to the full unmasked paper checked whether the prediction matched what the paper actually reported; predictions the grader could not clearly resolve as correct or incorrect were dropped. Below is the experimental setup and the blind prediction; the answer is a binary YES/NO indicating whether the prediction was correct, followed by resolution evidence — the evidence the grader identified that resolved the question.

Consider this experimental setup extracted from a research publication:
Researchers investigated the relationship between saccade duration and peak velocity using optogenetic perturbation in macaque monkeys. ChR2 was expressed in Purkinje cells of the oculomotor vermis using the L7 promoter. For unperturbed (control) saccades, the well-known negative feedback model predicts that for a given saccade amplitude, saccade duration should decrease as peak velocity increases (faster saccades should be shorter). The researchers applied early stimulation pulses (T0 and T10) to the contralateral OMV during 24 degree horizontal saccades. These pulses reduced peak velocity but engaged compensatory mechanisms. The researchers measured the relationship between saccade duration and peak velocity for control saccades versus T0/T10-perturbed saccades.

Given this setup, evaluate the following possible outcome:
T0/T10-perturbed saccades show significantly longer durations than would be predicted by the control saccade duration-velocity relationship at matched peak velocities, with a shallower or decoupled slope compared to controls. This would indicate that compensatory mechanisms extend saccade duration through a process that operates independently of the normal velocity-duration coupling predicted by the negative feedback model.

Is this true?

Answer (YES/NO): NO